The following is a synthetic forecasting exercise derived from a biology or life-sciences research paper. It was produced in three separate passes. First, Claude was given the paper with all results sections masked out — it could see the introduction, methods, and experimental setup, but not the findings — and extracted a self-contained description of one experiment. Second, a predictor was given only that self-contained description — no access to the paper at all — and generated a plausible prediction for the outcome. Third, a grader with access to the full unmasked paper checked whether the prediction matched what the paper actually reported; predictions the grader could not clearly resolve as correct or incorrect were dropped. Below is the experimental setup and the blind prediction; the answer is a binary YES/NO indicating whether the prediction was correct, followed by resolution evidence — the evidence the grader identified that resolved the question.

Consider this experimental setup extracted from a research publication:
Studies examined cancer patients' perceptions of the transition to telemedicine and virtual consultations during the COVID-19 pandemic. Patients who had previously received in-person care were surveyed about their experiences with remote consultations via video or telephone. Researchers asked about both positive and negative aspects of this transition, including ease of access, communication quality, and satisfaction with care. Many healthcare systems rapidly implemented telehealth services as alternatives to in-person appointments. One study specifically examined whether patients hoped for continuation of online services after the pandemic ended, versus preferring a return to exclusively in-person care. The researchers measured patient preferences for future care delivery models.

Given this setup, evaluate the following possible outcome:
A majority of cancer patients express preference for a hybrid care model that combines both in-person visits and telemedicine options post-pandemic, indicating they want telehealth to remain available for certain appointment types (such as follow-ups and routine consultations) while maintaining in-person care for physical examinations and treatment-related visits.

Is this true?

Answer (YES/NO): NO